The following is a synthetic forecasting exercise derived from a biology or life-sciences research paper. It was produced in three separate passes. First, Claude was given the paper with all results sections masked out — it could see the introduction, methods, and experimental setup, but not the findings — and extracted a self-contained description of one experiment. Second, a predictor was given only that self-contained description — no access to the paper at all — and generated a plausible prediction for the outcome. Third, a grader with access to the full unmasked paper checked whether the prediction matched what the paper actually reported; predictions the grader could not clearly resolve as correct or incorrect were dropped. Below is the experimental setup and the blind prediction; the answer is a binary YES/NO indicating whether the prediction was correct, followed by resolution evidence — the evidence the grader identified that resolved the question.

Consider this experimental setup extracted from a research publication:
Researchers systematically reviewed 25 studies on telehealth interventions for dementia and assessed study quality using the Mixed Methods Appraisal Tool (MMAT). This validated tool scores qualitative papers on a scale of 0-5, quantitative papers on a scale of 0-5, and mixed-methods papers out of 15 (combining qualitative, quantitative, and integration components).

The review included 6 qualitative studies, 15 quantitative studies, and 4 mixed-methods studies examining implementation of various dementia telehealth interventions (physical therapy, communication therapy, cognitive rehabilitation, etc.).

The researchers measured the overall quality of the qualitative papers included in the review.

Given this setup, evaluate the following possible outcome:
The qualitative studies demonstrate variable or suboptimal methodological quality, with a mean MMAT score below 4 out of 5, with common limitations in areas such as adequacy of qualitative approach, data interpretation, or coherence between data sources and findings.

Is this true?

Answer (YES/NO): NO